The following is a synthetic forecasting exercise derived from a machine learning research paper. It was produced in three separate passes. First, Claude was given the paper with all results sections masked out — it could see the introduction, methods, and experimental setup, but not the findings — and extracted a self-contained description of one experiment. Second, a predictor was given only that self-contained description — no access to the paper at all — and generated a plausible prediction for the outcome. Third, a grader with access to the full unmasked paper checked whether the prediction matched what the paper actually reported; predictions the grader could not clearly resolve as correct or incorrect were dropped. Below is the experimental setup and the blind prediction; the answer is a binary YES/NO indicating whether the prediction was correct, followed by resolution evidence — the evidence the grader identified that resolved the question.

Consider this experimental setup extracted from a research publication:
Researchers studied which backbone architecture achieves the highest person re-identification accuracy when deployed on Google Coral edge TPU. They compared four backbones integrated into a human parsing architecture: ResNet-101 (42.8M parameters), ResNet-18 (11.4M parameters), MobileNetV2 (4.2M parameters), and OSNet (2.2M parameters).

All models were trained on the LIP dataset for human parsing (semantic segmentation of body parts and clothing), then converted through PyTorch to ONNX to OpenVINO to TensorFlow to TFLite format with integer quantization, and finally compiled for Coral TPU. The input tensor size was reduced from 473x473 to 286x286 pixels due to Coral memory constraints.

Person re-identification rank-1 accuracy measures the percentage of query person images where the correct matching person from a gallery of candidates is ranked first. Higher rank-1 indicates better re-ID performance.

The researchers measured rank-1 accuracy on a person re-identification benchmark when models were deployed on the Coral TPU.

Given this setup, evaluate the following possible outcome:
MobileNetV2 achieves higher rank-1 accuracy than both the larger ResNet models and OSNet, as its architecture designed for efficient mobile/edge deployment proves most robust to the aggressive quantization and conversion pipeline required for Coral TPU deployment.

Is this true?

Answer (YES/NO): NO